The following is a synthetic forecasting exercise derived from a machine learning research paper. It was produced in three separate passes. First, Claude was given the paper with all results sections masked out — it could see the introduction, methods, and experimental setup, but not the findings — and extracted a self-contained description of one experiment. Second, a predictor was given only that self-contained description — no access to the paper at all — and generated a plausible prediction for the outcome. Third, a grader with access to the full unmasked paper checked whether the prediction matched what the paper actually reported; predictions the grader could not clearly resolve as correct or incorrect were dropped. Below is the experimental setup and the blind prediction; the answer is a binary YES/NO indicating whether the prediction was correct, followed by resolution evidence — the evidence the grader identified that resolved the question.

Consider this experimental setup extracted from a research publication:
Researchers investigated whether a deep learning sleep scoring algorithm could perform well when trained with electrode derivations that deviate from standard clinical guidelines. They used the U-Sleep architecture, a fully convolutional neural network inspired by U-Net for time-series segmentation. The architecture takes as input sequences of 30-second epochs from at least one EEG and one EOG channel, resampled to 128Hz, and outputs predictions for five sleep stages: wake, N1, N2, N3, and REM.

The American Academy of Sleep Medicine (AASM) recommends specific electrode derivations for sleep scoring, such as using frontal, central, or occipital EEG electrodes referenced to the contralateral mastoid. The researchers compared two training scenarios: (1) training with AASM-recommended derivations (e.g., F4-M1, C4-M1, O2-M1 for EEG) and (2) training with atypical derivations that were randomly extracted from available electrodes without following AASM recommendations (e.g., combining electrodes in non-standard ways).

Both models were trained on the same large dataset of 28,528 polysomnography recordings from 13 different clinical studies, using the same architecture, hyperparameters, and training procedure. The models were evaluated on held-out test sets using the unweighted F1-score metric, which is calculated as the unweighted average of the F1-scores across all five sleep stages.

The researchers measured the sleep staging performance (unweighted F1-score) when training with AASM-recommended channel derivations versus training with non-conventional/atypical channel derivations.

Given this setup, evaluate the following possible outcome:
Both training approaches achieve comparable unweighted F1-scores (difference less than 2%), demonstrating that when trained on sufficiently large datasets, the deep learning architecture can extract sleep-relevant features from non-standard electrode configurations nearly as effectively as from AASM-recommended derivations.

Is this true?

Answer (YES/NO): YES